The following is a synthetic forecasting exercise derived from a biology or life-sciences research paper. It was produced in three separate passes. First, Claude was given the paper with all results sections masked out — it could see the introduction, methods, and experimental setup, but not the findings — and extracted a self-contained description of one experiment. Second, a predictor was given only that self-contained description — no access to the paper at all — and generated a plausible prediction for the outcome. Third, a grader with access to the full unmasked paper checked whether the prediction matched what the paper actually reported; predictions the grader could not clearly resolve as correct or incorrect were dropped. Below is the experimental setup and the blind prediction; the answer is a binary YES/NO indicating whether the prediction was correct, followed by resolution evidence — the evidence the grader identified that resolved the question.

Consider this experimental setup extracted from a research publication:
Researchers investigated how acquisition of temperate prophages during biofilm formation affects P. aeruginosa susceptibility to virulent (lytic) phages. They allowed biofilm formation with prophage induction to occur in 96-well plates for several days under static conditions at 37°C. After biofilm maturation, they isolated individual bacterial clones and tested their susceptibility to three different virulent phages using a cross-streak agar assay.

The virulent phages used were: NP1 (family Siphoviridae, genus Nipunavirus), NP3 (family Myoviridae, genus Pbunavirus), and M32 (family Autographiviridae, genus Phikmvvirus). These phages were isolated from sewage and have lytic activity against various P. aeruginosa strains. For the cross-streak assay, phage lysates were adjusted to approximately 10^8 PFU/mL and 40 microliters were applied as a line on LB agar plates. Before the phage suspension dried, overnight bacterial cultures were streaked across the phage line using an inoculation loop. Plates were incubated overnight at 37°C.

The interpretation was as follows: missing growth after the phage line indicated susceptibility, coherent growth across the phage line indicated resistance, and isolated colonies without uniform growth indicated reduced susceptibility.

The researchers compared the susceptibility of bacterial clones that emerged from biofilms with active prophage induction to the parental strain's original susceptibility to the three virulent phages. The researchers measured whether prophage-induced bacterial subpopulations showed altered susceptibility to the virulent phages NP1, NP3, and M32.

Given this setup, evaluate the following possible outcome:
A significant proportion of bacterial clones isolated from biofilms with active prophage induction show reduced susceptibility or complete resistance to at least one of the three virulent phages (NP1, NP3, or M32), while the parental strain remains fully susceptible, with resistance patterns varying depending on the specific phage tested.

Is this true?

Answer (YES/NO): YES